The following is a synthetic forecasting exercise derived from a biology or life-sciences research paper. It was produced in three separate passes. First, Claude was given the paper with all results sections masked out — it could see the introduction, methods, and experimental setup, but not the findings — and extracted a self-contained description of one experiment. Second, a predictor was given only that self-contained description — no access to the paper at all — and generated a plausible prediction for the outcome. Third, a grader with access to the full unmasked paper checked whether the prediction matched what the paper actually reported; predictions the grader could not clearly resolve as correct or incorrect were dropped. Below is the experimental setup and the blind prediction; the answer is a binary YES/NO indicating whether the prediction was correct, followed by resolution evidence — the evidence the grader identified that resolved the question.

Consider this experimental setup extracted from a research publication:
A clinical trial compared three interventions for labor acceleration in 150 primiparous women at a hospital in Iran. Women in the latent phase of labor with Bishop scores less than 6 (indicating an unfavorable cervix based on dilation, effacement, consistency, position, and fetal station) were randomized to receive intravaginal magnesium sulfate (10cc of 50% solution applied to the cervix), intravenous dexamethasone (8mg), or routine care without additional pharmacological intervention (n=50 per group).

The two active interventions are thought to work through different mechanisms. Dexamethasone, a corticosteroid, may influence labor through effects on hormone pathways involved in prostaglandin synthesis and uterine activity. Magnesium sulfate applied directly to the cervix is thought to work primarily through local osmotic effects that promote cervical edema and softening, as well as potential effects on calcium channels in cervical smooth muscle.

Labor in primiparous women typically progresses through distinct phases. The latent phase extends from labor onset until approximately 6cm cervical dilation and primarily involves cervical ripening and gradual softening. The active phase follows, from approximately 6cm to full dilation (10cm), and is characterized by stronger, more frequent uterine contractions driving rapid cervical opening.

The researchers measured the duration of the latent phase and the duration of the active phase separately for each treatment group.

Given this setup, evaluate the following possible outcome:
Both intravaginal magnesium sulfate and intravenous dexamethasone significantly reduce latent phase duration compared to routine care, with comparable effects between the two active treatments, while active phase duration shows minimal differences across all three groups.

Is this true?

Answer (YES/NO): NO